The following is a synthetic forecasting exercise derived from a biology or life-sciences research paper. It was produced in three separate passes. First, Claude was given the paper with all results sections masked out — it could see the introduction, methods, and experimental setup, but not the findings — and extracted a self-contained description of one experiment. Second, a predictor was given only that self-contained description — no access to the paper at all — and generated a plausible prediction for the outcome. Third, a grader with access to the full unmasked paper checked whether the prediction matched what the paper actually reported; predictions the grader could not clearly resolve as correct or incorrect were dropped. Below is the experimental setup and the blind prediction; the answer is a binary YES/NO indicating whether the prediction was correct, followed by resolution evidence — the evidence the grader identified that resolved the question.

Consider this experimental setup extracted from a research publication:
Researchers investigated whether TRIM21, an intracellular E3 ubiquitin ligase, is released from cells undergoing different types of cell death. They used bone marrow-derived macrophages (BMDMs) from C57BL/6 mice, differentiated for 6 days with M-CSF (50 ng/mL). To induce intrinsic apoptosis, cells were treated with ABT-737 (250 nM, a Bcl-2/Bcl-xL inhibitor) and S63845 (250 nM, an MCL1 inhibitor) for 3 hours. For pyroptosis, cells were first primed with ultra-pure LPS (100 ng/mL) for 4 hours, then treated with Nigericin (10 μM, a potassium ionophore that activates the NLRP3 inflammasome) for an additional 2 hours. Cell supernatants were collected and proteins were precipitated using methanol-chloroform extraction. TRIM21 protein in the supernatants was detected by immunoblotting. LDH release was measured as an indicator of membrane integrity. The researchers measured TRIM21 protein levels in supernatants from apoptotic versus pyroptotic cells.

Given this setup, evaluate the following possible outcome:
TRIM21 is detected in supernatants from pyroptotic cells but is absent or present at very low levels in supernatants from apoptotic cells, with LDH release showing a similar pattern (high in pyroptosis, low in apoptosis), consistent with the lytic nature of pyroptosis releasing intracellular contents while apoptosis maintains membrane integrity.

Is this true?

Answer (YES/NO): YES